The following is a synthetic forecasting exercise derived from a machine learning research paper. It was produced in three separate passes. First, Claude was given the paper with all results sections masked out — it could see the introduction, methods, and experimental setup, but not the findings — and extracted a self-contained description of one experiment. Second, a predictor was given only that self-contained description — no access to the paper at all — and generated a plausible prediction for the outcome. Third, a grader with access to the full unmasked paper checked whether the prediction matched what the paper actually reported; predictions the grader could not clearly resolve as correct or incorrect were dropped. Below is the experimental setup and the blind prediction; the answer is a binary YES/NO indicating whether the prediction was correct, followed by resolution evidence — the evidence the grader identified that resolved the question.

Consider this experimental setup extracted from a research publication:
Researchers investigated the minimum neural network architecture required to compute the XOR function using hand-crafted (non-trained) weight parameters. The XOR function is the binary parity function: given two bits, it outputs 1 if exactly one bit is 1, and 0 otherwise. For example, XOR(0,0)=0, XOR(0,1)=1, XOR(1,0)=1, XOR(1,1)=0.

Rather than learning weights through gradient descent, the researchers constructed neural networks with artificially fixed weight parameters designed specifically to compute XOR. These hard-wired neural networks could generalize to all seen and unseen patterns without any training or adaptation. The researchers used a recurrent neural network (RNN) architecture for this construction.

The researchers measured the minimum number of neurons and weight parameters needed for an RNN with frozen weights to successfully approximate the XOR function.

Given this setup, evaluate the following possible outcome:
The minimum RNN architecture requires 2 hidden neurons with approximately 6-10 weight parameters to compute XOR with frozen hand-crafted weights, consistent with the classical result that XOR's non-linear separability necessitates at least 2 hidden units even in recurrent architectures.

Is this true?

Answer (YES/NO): NO